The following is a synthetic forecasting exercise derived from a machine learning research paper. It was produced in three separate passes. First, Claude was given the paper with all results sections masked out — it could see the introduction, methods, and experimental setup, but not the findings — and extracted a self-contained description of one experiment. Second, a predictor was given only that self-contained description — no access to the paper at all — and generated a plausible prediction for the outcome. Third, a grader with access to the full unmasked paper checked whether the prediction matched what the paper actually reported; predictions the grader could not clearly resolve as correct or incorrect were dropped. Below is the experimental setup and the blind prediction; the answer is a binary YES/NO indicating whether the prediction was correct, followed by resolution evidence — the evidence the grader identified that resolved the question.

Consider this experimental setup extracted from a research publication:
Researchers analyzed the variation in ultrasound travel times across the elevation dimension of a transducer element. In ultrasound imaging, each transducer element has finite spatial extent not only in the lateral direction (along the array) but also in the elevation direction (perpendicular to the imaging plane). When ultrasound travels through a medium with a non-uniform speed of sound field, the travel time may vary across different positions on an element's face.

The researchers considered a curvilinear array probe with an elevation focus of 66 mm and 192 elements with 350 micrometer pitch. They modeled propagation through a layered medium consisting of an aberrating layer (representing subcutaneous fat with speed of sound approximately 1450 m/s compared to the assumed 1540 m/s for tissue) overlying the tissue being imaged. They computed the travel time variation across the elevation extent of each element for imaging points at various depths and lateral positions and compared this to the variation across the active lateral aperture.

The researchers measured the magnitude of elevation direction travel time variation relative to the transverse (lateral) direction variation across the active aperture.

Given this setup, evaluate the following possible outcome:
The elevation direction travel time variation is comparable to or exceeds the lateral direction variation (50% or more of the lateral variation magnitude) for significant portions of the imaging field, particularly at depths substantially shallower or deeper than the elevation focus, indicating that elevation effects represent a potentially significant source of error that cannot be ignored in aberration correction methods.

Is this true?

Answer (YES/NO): NO